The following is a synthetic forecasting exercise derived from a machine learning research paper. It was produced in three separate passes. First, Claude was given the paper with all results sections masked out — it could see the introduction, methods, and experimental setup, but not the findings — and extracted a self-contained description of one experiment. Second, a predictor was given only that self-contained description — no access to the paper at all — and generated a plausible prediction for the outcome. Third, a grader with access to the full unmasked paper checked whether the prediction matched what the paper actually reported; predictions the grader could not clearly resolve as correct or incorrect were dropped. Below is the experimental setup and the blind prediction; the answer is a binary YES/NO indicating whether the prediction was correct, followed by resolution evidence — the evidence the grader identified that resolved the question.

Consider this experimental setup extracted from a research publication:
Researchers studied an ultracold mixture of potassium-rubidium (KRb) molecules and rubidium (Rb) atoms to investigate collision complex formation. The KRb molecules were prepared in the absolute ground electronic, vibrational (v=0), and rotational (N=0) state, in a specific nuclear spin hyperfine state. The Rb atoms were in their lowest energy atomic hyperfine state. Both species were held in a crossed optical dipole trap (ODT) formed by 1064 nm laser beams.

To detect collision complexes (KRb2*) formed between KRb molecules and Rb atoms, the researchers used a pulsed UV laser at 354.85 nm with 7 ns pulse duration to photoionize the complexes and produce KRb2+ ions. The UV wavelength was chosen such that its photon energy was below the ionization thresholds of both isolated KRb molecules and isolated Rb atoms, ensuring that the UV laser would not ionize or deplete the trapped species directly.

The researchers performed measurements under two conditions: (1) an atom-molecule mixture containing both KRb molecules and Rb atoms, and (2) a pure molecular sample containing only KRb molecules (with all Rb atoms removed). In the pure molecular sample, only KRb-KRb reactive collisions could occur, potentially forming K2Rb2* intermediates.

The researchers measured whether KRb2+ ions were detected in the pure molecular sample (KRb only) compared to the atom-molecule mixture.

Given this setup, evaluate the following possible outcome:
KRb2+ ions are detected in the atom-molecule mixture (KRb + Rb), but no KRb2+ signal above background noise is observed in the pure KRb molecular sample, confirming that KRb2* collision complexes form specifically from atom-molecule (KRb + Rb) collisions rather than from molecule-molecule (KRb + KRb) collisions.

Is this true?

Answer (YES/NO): YES